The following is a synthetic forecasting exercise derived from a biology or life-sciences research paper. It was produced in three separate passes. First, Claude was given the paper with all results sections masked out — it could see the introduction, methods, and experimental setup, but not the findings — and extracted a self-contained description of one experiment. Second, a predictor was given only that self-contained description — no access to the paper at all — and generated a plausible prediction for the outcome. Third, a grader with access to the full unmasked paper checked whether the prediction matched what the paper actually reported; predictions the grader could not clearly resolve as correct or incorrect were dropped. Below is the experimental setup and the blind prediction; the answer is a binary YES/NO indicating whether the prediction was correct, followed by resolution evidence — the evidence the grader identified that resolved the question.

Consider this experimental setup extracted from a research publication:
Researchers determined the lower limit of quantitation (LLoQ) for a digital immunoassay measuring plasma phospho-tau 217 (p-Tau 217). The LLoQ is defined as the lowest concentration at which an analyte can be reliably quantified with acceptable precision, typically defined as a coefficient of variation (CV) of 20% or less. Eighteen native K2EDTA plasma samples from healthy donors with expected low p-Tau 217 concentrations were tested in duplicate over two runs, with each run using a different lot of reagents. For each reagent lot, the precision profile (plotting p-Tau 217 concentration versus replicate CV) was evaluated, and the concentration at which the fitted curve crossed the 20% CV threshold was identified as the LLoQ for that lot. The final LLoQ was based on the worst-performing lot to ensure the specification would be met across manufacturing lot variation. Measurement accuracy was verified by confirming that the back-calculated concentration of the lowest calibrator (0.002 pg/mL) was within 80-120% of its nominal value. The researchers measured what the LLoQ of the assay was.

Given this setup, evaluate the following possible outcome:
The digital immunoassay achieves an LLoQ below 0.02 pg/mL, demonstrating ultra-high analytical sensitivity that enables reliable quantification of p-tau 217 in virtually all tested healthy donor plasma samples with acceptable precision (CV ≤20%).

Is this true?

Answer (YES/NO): YES